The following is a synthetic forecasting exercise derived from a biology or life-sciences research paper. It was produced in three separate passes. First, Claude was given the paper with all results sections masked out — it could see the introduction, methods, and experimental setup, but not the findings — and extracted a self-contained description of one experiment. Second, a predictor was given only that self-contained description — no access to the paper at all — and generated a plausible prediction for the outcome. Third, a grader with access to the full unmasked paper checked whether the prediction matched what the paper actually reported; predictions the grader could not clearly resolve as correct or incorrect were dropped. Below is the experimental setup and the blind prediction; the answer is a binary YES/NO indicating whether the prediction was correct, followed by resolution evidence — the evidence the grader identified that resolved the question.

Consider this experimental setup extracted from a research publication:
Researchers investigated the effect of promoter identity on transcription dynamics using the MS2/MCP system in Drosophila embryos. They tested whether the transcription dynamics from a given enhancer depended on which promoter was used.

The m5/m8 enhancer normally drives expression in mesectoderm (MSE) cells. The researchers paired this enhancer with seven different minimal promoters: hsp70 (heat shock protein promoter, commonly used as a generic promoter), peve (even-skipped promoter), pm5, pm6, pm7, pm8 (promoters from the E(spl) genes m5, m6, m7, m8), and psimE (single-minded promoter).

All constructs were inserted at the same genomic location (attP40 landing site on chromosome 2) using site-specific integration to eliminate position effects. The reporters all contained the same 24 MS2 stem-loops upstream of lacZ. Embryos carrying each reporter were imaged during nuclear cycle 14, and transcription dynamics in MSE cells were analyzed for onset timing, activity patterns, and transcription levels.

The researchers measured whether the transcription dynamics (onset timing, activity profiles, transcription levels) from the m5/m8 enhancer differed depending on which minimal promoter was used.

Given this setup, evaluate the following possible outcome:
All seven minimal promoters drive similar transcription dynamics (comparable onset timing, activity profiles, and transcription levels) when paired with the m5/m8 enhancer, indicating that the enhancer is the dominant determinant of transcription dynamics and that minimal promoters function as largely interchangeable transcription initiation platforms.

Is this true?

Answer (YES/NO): NO